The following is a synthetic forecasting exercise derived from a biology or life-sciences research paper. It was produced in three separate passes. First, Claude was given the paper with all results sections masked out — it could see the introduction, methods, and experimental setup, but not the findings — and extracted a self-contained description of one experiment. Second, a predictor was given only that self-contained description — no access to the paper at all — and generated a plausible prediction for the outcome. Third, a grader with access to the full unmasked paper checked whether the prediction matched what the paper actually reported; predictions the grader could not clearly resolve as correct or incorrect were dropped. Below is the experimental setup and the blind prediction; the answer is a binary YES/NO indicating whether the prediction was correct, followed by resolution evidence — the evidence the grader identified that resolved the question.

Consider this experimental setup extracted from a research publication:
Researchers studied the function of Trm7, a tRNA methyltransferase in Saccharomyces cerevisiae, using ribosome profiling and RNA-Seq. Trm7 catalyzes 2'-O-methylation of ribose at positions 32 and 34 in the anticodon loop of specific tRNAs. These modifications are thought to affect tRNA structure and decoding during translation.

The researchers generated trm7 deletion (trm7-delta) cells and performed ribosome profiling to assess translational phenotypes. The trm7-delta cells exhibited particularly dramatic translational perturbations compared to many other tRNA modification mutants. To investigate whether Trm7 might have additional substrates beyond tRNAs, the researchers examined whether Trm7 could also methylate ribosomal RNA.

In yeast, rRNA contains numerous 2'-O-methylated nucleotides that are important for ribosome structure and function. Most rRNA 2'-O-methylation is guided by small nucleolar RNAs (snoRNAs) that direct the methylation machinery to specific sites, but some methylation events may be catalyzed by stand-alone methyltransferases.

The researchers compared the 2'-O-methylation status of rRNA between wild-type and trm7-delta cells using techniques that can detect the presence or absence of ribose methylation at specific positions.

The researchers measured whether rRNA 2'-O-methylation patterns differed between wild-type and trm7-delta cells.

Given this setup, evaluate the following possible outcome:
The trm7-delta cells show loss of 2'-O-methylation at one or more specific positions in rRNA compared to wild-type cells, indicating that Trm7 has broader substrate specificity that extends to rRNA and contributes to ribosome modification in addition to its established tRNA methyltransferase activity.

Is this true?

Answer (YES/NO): YES